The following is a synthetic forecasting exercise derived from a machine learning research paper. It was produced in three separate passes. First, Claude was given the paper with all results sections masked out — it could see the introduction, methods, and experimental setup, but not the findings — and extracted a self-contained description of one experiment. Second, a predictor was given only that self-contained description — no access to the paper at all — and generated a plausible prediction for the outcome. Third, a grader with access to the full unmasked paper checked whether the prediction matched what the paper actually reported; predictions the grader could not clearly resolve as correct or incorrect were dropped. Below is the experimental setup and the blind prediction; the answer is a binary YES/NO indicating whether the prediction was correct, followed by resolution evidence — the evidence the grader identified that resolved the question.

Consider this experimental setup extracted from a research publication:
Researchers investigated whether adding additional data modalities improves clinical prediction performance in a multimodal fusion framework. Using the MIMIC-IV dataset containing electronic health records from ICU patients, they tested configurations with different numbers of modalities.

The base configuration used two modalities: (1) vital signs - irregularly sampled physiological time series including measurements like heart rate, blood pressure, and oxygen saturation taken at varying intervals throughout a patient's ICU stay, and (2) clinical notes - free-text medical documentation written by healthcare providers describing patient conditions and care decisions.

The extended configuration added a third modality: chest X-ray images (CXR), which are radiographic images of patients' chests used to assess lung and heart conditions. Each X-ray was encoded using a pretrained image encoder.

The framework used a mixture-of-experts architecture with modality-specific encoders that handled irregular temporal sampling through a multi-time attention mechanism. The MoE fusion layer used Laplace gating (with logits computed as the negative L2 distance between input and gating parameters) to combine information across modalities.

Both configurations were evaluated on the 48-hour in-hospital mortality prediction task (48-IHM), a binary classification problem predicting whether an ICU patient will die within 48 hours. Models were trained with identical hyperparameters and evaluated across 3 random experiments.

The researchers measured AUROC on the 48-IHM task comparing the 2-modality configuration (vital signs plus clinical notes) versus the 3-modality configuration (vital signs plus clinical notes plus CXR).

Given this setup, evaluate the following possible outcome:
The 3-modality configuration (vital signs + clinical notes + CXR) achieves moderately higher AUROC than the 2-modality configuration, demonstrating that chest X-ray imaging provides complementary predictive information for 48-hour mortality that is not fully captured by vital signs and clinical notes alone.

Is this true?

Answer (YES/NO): YES